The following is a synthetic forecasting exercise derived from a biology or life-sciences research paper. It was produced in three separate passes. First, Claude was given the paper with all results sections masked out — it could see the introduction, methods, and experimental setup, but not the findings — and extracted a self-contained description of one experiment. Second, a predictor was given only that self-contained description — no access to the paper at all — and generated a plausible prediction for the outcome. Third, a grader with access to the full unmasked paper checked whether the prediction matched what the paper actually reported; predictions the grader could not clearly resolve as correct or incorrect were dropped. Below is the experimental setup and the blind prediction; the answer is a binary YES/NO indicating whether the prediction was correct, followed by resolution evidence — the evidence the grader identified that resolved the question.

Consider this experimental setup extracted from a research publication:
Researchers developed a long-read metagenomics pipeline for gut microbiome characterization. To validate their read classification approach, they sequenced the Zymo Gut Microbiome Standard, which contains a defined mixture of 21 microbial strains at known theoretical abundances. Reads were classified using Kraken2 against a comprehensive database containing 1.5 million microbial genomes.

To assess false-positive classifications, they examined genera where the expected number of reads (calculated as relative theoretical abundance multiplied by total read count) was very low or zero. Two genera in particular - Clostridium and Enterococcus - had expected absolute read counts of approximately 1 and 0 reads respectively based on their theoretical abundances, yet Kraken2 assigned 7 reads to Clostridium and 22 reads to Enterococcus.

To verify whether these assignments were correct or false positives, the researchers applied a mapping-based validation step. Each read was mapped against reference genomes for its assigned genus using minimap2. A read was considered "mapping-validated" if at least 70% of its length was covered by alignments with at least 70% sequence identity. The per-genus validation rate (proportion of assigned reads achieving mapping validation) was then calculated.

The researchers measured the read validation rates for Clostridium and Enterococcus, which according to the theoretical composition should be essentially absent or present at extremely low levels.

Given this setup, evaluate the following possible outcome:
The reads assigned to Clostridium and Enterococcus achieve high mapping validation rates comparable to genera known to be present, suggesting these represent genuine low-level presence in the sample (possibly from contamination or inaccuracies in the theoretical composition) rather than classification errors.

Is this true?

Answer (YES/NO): NO